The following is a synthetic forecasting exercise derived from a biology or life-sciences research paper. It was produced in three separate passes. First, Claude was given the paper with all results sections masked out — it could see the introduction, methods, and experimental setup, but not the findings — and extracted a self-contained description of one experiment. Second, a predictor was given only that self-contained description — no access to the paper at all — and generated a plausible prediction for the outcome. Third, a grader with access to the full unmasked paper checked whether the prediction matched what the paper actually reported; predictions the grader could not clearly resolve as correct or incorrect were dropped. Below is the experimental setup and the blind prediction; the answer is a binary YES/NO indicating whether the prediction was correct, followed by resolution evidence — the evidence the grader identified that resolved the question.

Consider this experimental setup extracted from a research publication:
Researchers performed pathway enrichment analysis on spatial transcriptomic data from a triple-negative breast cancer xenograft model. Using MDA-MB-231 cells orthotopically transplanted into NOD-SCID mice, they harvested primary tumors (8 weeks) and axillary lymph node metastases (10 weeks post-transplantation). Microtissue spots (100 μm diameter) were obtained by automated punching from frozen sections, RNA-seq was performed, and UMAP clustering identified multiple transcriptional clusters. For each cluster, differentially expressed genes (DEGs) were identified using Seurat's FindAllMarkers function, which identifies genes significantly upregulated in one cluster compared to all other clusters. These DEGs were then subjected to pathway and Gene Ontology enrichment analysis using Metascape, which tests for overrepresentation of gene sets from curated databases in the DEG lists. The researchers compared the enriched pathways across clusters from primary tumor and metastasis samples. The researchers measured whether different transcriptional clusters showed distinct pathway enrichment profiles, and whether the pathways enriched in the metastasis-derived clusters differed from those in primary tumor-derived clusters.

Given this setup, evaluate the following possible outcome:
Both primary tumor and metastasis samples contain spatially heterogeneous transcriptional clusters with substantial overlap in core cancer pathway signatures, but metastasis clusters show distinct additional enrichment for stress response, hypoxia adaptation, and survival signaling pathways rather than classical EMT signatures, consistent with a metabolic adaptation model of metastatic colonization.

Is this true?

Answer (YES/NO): NO